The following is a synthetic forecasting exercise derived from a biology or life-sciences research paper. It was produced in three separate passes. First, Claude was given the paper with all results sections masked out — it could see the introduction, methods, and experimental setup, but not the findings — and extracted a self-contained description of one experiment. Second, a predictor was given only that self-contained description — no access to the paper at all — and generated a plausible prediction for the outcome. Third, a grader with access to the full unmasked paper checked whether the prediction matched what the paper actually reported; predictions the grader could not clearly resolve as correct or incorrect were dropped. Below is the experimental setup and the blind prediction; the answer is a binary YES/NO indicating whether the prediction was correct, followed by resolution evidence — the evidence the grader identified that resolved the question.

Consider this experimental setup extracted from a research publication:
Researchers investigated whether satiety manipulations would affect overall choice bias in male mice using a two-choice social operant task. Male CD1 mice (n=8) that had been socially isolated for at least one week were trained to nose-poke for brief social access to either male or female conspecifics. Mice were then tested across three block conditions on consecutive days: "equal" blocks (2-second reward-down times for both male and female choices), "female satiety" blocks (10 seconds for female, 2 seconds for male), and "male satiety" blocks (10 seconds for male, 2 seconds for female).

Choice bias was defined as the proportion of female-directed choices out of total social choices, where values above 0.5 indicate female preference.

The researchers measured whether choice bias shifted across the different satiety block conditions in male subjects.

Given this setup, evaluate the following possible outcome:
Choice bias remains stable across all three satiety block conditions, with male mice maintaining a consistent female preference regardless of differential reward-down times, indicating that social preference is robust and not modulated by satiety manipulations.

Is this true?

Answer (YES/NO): NO